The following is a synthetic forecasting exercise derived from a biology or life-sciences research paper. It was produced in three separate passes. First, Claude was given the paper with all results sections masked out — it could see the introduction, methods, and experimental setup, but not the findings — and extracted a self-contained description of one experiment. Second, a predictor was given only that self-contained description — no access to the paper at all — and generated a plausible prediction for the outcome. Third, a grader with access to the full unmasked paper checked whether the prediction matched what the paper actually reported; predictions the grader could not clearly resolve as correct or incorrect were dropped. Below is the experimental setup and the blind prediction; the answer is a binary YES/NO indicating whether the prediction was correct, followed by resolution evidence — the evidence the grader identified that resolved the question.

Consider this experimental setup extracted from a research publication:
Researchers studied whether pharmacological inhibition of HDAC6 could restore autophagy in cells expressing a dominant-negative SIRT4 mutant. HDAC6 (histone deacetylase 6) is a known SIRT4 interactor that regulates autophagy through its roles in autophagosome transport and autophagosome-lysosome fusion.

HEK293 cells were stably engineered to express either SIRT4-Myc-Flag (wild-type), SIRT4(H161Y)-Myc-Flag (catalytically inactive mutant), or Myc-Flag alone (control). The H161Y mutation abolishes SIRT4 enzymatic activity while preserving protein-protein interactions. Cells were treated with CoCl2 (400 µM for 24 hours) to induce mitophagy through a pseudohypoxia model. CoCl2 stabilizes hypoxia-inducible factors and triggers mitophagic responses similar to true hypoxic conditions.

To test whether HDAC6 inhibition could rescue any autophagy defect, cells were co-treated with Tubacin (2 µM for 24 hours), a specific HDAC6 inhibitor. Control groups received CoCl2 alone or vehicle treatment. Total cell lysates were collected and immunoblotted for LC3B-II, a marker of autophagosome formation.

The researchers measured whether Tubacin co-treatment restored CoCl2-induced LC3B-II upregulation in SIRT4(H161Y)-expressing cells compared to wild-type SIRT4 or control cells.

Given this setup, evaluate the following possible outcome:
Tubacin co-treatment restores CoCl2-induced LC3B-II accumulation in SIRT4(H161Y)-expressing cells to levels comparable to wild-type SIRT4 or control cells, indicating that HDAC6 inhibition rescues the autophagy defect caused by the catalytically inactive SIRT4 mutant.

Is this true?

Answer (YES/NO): NO